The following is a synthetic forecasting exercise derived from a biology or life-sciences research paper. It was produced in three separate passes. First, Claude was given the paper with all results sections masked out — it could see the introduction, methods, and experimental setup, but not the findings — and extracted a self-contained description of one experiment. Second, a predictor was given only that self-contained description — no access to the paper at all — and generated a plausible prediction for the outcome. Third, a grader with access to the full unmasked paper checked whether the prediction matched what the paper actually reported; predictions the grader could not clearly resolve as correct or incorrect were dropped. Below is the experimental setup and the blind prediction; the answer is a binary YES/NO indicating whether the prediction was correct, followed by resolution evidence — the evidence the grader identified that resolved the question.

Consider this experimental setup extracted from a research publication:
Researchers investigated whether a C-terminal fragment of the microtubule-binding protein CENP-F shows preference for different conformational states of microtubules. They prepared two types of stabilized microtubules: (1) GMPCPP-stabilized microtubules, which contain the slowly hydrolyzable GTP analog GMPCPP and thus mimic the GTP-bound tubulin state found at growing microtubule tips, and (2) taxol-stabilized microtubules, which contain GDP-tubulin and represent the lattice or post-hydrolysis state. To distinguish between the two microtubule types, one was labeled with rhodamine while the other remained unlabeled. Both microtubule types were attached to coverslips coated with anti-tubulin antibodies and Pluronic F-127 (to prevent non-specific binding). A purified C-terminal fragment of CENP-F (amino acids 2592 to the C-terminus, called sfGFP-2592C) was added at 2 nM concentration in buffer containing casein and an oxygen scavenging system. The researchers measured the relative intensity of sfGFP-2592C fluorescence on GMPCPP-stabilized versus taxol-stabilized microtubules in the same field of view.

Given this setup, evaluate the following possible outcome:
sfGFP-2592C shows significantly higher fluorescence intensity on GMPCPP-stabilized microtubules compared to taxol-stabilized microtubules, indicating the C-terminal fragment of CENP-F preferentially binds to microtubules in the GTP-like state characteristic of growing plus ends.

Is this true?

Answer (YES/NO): NO